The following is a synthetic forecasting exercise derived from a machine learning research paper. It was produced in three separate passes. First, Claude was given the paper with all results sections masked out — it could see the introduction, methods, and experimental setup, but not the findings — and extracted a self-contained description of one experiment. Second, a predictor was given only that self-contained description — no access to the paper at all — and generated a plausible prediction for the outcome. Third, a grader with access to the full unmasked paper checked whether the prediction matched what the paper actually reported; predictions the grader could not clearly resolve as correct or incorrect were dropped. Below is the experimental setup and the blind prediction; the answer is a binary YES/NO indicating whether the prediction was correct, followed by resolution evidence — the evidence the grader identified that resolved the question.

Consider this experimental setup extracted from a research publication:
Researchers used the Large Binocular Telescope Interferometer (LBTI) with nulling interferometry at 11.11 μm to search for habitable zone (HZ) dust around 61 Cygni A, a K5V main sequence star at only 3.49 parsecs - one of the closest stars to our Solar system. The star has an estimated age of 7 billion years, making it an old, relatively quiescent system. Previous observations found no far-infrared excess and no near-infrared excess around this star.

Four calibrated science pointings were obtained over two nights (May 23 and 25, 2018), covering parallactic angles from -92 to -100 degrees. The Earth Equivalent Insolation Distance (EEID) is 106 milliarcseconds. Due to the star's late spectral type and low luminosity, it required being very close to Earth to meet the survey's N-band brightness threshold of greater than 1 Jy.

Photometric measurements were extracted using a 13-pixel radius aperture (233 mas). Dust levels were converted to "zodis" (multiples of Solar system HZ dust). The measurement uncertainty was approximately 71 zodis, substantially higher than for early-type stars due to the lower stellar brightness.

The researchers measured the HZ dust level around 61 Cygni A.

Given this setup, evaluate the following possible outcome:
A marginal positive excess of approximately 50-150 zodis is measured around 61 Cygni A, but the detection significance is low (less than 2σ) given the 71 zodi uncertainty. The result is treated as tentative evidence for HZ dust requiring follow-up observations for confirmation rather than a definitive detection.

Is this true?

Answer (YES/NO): NO